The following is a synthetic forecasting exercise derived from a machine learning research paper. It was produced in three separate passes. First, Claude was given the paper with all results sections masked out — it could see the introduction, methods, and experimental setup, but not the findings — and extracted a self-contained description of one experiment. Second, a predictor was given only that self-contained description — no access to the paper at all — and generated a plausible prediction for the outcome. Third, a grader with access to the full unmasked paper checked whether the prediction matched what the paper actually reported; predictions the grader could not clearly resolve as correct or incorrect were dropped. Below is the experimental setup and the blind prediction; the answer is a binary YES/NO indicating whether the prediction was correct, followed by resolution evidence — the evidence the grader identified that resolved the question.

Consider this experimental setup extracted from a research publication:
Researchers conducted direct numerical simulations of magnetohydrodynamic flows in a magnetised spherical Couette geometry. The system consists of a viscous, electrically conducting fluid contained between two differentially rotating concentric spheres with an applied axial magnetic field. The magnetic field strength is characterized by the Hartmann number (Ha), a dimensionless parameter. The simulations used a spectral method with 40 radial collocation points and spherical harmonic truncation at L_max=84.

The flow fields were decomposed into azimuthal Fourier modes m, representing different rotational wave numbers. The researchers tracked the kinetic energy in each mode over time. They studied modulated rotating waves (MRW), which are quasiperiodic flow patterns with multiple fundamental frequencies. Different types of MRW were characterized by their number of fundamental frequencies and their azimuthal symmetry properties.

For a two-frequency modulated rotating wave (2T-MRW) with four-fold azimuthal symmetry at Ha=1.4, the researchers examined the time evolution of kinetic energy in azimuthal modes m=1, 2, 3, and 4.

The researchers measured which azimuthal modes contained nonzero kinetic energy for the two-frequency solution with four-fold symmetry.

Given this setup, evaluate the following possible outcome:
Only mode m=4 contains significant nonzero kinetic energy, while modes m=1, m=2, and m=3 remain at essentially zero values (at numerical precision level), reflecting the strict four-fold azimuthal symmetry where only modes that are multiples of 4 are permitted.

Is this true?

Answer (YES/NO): YES